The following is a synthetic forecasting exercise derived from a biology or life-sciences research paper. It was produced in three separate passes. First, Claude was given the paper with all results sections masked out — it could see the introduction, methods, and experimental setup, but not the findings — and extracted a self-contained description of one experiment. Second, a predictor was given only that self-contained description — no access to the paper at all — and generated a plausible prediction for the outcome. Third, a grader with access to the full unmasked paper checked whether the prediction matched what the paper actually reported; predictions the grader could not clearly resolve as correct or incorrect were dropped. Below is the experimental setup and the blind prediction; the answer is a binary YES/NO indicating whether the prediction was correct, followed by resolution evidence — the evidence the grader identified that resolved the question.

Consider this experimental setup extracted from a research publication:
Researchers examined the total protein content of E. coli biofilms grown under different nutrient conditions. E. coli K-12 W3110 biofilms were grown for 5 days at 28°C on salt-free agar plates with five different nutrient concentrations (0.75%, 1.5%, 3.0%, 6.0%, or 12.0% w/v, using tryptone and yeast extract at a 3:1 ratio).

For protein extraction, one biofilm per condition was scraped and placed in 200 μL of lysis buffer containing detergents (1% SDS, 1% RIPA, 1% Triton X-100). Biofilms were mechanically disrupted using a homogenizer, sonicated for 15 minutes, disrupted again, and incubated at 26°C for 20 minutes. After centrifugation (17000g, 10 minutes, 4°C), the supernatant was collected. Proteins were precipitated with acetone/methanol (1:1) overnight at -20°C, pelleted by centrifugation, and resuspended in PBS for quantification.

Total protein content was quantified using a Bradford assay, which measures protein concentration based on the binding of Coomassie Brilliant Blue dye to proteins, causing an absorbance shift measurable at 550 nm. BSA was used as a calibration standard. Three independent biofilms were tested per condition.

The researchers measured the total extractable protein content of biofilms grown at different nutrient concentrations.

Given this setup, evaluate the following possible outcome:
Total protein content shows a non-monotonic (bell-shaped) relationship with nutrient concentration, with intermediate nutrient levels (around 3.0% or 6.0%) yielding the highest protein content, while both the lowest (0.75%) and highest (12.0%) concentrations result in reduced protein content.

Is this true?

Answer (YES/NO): YES